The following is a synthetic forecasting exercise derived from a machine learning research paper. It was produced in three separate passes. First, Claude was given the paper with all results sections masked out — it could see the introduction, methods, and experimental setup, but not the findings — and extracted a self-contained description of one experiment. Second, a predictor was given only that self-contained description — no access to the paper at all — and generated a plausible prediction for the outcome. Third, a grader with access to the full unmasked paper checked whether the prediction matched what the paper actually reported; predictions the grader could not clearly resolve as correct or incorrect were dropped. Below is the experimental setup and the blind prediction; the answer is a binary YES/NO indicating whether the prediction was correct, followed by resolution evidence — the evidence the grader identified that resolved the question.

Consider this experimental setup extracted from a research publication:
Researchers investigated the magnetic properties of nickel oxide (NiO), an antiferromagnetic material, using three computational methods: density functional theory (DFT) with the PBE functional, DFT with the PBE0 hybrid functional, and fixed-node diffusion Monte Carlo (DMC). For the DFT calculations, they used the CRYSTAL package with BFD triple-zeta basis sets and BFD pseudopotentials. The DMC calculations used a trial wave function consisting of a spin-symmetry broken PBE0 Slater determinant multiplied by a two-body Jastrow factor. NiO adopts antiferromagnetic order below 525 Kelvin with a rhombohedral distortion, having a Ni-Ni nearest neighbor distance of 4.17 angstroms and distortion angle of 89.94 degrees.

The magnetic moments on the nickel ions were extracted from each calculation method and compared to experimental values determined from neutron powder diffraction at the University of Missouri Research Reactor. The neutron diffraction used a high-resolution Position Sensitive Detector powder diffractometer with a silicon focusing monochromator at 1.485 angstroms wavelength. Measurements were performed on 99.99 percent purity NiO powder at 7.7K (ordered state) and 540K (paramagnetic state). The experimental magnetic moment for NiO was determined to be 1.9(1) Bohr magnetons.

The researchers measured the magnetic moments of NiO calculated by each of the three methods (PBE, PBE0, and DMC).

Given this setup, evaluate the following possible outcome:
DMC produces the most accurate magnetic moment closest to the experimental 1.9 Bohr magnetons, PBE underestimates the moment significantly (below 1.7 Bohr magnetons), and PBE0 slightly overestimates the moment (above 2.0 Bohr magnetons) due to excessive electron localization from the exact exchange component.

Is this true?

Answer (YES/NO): NO